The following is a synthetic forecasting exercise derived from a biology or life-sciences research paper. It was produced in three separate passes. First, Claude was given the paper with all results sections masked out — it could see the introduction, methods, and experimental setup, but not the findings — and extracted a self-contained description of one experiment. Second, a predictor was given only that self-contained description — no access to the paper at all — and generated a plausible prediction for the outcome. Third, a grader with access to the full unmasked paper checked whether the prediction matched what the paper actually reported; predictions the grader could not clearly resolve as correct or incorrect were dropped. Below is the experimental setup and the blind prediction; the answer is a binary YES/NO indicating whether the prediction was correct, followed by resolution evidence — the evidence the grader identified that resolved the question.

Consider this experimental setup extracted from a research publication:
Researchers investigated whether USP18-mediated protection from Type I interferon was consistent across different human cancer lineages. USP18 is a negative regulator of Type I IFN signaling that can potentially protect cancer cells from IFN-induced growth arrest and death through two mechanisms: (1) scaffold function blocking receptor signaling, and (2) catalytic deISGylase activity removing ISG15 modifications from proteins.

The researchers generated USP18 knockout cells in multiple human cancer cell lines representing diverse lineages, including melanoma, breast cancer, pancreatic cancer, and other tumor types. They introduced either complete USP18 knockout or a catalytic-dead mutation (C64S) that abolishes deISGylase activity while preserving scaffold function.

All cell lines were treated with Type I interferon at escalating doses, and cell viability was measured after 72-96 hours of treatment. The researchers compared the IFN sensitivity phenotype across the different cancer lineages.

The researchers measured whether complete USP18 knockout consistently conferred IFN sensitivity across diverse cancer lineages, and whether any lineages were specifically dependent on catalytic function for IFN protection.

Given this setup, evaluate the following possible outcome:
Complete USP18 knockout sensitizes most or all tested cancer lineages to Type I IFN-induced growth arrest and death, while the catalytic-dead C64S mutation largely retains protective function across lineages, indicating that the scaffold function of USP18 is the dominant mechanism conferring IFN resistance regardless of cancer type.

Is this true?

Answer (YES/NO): YES